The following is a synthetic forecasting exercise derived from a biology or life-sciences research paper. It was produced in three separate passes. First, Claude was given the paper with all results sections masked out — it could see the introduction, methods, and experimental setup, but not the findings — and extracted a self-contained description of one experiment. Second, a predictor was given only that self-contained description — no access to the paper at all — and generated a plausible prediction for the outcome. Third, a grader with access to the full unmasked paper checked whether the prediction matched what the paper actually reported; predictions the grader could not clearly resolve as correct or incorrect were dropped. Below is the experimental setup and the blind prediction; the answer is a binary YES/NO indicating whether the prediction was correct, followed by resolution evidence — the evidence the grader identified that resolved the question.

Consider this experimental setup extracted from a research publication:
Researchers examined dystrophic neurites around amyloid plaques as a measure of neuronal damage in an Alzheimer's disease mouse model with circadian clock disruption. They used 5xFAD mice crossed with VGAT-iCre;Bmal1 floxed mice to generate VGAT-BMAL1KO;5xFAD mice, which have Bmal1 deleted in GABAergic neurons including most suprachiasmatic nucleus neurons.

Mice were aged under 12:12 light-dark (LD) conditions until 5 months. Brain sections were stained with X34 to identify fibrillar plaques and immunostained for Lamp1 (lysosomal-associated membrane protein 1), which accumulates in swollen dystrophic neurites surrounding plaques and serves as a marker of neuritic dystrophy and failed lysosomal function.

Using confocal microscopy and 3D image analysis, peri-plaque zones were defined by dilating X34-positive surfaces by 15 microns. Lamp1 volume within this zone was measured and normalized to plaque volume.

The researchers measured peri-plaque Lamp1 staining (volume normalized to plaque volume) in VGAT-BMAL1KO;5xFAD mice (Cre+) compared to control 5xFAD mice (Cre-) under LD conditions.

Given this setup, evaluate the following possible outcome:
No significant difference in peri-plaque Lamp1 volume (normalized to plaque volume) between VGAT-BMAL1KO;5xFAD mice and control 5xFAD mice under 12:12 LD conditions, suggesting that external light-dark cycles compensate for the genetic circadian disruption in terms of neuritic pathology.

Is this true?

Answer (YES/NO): YES